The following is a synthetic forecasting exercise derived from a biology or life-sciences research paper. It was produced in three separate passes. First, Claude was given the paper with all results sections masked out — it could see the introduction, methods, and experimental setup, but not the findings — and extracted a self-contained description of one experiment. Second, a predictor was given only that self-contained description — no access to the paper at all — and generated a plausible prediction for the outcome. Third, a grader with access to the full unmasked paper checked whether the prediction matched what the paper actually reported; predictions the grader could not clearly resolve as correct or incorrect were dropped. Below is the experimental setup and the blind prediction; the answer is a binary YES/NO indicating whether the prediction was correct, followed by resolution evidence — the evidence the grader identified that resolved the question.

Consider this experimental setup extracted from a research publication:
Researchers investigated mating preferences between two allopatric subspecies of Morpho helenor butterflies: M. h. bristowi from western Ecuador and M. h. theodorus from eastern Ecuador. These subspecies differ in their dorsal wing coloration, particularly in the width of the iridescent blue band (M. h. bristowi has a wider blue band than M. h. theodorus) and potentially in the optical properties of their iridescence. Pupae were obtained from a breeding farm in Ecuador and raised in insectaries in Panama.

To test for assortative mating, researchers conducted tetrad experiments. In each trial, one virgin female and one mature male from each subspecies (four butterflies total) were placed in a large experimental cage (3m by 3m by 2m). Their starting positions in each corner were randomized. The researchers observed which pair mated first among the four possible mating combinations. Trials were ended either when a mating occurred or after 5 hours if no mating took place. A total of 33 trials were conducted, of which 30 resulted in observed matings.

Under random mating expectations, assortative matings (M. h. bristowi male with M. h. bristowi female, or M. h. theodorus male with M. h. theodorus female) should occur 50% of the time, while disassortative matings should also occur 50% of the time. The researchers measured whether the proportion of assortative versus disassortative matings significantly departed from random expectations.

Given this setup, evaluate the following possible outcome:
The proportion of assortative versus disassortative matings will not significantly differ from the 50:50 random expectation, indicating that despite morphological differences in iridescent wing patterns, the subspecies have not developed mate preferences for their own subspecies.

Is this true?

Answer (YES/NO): NO